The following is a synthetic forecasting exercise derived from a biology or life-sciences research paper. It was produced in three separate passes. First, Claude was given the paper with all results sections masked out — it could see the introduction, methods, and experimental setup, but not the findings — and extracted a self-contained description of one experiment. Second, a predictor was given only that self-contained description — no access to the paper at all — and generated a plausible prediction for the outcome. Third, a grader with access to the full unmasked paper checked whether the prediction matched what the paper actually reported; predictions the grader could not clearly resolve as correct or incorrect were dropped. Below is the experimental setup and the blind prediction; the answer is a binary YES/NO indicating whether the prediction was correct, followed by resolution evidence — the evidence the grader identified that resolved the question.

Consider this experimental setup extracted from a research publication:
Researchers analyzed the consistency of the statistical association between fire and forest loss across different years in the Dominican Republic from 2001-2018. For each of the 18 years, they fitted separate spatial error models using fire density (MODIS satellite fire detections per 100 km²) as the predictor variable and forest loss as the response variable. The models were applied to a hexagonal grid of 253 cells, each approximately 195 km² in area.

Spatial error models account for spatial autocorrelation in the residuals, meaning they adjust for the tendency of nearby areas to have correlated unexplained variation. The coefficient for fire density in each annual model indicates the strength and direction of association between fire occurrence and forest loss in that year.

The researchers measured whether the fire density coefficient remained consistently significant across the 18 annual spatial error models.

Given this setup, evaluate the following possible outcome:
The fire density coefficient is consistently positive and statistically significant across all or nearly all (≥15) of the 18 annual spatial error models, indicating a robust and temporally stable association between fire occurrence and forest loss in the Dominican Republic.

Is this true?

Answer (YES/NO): YES